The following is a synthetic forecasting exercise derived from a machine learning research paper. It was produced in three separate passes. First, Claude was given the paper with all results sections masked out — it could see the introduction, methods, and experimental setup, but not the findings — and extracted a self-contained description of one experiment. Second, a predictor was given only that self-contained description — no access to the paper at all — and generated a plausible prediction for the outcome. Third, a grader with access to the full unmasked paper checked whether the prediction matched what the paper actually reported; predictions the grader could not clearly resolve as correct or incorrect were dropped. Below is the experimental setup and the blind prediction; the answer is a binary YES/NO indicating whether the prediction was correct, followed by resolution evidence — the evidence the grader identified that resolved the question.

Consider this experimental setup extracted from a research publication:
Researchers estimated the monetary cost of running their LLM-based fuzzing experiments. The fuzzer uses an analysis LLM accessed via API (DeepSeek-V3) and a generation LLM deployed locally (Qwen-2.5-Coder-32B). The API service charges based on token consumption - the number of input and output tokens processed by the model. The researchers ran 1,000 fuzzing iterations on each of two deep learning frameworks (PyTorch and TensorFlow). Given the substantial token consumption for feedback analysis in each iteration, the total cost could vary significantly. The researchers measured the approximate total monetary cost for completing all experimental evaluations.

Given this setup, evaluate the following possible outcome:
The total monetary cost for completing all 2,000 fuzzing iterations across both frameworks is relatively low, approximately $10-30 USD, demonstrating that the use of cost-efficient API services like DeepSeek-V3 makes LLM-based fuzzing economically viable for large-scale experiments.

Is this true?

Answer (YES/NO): NO